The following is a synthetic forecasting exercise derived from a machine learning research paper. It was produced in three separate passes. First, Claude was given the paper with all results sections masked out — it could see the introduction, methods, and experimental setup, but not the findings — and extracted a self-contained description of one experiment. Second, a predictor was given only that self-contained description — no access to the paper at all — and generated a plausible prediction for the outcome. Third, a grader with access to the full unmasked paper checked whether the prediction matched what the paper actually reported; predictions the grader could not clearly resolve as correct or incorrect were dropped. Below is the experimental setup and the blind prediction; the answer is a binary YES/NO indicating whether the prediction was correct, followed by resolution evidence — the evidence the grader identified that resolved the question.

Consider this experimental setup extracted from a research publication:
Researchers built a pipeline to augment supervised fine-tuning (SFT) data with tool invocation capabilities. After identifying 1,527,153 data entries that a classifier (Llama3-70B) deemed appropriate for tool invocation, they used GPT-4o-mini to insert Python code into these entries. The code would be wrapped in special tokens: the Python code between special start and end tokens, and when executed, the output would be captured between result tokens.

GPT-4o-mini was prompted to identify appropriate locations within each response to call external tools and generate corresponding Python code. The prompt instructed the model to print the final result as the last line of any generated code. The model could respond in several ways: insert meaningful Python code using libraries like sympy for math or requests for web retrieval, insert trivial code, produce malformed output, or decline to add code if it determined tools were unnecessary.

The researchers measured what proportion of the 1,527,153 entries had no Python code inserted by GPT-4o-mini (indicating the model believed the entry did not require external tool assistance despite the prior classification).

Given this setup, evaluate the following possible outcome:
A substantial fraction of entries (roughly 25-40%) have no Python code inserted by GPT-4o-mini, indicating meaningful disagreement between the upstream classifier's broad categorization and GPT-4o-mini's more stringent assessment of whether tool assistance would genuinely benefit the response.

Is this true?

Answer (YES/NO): NO